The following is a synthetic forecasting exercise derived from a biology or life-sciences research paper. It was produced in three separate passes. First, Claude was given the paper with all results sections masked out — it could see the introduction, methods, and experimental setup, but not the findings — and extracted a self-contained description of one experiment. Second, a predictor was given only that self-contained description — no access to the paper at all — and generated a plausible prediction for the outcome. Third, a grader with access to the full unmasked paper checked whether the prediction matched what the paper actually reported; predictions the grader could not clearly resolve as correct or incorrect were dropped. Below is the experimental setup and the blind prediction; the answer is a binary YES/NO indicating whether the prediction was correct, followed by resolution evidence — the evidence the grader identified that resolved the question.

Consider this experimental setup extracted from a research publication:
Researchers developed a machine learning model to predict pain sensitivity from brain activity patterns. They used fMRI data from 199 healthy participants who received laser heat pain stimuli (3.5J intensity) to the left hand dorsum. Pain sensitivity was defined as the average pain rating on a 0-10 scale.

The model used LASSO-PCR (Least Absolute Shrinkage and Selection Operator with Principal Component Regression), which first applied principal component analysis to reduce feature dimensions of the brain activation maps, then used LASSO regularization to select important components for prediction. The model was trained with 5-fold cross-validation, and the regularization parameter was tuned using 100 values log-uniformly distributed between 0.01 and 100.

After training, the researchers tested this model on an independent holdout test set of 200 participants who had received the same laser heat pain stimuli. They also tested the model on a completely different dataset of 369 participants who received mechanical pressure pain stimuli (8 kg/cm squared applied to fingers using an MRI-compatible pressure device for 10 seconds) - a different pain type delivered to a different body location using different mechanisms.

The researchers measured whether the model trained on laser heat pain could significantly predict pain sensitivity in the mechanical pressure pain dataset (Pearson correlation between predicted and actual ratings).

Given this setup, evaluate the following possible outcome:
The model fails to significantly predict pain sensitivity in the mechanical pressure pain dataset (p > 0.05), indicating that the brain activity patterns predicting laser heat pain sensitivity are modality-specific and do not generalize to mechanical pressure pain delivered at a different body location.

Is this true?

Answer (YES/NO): NO